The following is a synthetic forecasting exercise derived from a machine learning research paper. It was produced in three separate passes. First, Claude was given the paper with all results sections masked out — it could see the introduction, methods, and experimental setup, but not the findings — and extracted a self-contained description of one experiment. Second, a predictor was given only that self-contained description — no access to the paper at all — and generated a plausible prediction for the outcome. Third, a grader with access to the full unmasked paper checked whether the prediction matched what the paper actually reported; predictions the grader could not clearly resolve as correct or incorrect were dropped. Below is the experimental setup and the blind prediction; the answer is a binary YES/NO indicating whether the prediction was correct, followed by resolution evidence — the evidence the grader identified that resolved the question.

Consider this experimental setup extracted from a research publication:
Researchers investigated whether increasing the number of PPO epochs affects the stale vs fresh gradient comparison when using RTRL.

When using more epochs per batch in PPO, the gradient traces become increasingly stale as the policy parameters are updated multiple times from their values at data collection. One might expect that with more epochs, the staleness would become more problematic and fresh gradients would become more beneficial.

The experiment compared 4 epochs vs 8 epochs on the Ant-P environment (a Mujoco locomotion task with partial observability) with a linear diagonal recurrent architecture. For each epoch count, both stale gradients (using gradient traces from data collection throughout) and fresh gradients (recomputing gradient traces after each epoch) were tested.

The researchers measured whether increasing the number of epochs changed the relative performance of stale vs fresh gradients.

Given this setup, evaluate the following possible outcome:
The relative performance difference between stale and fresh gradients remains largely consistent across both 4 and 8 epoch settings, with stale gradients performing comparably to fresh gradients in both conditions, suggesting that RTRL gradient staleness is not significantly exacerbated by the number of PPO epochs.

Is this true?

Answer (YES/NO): NO